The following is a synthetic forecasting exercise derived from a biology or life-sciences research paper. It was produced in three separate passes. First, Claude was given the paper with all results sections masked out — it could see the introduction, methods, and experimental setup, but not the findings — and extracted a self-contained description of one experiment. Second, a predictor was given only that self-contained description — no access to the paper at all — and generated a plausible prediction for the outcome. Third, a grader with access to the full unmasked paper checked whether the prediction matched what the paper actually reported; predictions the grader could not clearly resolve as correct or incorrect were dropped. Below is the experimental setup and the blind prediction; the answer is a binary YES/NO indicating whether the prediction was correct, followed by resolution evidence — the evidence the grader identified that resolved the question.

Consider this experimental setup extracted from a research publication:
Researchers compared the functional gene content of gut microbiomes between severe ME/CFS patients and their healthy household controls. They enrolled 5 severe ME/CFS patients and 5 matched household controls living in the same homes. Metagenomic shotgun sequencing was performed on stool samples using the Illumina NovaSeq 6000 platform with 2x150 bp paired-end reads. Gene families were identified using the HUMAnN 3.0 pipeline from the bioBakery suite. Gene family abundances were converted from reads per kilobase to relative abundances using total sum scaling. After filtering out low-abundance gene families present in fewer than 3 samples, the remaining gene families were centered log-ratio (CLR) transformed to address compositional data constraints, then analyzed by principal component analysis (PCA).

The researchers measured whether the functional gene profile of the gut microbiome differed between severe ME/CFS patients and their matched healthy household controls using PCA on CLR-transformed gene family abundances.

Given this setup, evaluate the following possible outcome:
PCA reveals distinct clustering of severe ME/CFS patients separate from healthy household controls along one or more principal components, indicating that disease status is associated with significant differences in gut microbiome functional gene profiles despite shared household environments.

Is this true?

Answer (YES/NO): YES